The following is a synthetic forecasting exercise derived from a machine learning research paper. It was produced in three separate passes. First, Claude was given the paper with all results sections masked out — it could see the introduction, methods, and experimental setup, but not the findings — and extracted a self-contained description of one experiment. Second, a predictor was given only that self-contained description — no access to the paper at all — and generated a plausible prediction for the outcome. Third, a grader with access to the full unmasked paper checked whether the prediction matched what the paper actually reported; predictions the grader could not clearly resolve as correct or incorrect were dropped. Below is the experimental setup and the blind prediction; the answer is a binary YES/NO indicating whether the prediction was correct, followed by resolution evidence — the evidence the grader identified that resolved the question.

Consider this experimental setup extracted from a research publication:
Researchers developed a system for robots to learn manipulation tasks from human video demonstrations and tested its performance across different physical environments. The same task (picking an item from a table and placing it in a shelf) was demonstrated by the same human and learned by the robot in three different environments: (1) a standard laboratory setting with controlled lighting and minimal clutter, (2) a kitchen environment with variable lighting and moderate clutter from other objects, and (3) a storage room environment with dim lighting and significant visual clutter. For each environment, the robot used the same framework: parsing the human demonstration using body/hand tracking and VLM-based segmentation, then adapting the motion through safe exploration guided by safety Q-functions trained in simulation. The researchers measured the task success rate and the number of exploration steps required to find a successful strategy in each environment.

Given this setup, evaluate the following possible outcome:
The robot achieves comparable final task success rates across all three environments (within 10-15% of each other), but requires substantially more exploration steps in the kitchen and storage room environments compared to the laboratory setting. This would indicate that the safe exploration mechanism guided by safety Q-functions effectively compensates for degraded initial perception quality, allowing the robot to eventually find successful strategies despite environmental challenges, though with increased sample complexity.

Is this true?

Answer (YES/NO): NO